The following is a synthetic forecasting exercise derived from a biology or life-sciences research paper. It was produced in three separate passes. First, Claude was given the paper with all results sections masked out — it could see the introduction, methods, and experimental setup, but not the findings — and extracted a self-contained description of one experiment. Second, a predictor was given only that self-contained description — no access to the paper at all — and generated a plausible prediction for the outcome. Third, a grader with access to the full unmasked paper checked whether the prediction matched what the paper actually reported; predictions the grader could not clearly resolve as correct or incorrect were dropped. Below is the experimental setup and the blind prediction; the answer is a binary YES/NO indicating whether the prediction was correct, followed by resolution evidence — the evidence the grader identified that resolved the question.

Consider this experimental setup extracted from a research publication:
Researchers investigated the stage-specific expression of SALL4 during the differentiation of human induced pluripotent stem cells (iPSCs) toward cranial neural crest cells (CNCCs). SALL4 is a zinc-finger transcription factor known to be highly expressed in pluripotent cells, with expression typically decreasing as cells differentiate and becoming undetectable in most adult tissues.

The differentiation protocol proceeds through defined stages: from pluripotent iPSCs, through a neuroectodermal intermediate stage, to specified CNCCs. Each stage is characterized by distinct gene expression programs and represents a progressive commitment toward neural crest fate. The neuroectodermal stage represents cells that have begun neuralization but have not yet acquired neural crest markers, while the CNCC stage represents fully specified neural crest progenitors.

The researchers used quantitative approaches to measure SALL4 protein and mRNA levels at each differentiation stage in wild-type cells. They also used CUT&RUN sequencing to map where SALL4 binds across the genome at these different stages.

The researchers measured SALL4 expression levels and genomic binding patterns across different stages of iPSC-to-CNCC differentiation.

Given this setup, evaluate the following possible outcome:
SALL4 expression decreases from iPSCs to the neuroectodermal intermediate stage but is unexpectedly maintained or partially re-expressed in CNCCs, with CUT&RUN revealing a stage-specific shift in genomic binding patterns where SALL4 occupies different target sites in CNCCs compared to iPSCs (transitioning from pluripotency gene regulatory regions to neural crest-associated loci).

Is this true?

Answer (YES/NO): NO